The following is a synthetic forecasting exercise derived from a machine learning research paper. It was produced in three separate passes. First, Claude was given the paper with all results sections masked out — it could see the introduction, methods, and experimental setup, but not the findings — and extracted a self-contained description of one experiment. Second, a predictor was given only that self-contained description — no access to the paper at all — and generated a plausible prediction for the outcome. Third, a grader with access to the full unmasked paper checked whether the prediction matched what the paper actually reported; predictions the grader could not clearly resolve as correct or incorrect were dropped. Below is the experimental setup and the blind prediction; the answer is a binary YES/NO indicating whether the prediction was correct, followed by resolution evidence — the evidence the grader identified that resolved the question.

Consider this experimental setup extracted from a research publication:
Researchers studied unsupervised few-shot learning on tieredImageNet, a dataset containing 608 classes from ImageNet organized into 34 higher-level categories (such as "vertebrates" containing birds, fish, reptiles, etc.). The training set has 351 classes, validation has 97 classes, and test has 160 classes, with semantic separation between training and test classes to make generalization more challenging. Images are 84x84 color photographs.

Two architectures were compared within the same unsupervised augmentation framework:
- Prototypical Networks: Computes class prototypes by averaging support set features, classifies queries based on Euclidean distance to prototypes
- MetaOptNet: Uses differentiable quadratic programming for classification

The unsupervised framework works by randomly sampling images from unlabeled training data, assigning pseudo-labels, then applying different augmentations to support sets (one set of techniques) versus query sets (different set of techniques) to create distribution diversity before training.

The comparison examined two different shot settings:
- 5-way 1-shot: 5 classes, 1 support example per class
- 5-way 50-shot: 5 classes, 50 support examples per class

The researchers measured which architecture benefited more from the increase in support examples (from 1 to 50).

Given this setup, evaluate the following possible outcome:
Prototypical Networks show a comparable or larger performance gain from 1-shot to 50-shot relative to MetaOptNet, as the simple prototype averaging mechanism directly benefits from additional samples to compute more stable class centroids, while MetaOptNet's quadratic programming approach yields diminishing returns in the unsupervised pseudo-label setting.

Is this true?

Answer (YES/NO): NO